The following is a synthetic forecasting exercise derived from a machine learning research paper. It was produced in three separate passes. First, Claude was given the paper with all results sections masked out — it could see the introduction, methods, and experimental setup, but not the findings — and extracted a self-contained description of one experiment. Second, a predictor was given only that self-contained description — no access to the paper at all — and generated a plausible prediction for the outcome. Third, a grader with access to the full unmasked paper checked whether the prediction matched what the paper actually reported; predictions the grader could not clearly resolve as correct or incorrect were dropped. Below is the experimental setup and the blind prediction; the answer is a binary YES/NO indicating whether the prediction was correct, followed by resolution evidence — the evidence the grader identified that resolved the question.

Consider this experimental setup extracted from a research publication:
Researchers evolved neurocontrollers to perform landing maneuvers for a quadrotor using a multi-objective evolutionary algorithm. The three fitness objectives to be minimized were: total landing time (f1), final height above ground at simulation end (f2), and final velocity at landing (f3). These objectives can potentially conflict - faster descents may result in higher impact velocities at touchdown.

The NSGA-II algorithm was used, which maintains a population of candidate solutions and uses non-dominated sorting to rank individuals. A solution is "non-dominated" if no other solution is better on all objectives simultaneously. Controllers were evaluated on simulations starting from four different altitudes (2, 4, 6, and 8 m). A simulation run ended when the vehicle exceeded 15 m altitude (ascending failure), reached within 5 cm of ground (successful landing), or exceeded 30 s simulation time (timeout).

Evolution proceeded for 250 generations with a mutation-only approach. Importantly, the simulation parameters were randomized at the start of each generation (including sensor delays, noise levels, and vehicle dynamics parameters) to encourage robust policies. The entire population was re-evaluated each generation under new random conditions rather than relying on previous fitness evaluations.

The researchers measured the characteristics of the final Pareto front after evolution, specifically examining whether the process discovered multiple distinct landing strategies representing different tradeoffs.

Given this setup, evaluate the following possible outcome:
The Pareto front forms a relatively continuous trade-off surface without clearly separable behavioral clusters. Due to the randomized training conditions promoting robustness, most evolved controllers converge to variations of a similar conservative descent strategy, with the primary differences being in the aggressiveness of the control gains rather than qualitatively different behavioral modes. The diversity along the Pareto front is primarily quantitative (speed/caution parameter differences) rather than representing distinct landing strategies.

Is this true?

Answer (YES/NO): NO